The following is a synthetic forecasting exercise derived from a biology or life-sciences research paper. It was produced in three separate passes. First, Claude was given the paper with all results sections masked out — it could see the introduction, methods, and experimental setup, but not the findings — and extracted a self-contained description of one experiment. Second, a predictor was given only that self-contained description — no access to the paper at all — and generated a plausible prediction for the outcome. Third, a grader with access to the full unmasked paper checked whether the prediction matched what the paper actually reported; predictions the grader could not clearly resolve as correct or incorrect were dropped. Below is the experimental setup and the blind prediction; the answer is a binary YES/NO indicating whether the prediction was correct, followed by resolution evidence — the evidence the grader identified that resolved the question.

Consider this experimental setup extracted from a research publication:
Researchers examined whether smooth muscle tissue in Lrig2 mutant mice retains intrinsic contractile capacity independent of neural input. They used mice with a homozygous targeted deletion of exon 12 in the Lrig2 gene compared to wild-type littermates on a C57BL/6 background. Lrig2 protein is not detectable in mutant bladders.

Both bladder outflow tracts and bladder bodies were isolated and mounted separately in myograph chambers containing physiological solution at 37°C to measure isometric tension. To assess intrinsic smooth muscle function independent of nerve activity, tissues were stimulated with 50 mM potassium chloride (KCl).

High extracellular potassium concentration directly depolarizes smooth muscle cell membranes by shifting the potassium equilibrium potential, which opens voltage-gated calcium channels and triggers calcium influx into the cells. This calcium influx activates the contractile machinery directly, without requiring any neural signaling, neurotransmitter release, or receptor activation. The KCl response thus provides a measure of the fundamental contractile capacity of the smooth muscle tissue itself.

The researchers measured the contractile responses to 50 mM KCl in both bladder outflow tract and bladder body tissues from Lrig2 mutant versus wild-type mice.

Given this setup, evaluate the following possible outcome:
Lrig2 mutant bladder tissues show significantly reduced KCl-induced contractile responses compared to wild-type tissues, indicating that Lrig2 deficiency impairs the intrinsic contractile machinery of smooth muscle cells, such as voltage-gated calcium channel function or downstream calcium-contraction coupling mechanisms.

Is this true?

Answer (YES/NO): NO